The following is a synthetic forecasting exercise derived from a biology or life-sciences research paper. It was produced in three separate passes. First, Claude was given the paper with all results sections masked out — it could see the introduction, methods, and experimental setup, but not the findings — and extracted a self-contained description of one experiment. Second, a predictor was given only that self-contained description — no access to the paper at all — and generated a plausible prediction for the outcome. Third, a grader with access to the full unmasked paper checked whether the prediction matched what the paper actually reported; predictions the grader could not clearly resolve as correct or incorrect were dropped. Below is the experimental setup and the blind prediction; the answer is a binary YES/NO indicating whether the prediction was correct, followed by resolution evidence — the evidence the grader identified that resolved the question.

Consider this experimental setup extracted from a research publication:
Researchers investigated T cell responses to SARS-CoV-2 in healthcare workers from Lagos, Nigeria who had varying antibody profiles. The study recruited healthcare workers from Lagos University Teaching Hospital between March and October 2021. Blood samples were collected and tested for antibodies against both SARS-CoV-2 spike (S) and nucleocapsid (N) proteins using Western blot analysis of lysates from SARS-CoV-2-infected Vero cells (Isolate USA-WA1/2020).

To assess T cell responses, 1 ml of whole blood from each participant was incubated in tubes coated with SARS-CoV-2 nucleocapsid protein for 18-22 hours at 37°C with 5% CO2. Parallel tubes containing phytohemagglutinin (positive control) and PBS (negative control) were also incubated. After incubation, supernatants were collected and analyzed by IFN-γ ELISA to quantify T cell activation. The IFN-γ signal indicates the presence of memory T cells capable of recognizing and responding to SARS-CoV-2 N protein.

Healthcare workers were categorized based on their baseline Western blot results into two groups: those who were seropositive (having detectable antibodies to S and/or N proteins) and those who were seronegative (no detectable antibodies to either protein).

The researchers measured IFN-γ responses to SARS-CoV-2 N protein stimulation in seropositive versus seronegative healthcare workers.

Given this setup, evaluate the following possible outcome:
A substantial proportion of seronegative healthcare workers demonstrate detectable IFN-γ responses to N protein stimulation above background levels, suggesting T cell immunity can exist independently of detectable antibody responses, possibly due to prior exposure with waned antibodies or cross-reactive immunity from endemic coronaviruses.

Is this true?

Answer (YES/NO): NO